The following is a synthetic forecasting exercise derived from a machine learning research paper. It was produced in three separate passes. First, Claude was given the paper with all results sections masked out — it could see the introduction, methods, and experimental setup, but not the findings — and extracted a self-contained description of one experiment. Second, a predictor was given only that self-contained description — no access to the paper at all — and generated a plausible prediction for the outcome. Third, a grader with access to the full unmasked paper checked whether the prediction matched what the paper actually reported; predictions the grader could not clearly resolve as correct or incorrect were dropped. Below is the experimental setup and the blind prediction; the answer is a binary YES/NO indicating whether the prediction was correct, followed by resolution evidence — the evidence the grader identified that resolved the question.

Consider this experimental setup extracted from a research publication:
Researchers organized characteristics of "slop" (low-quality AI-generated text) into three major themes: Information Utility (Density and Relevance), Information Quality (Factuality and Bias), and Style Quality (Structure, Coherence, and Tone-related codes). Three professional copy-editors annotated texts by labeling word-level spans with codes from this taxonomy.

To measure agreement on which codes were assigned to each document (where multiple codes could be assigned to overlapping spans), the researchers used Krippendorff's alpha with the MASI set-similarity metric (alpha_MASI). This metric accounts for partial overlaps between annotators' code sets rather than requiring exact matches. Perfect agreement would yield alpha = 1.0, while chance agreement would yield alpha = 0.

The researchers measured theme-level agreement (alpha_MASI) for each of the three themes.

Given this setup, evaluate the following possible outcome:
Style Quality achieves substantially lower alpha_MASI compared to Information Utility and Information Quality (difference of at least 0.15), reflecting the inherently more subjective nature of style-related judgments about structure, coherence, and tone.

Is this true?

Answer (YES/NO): NO